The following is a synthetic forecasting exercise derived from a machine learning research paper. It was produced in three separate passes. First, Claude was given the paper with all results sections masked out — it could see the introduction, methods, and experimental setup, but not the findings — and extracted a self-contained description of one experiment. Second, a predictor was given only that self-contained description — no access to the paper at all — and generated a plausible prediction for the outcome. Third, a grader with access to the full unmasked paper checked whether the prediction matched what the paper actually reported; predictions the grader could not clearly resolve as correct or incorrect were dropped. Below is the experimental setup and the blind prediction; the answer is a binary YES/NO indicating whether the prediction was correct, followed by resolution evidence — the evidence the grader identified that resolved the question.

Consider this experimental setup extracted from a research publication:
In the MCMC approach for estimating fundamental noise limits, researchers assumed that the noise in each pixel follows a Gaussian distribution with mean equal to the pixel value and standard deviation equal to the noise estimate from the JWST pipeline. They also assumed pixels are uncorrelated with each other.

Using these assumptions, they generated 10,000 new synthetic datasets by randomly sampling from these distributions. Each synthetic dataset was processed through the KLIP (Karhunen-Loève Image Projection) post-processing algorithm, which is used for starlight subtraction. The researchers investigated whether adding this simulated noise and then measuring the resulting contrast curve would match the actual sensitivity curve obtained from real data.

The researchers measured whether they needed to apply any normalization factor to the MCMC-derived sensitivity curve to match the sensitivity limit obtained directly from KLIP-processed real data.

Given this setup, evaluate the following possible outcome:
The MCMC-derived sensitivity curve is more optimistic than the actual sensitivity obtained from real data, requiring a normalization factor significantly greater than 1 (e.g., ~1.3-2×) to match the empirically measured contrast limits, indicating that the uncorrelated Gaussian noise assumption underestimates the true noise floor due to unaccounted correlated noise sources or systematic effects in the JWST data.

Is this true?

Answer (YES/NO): NO